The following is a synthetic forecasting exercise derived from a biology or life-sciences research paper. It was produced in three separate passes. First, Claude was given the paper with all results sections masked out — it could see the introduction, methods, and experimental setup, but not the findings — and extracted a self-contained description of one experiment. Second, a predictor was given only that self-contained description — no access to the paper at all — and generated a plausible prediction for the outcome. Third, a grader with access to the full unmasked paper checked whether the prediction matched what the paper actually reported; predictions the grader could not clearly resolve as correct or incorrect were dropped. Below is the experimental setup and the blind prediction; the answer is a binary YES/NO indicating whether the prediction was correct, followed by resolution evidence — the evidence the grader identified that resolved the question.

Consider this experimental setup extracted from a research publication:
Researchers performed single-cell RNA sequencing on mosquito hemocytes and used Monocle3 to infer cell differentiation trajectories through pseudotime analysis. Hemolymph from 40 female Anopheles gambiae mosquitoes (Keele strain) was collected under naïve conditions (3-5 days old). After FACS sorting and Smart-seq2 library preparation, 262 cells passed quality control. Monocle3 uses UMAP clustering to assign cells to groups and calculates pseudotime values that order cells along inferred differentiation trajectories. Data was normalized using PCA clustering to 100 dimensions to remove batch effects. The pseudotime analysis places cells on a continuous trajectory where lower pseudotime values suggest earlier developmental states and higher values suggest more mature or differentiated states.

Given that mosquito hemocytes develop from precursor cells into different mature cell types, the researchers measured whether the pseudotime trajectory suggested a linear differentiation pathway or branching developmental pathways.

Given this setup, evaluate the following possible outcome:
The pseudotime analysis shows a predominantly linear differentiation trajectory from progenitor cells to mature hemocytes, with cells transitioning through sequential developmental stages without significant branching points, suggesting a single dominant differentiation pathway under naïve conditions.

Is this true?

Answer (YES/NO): NO